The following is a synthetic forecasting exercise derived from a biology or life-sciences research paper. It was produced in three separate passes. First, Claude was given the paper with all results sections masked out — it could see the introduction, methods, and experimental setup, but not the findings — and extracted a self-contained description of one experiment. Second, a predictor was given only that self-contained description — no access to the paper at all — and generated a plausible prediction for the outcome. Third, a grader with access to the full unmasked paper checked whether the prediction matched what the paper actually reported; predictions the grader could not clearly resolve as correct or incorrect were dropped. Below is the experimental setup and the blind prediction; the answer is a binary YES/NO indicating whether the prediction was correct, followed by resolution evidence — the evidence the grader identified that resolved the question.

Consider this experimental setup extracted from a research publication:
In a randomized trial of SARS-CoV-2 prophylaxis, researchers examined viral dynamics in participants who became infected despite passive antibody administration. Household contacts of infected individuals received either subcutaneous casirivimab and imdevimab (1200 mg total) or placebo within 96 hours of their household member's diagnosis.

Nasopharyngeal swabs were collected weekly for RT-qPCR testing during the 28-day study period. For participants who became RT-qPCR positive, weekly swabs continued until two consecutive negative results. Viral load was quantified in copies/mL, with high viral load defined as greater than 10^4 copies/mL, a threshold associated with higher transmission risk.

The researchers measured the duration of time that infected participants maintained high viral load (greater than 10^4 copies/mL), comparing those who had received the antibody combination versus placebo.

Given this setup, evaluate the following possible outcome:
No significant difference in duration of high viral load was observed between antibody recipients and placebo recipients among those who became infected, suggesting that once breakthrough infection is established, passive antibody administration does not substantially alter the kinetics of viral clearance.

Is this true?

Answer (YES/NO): NO